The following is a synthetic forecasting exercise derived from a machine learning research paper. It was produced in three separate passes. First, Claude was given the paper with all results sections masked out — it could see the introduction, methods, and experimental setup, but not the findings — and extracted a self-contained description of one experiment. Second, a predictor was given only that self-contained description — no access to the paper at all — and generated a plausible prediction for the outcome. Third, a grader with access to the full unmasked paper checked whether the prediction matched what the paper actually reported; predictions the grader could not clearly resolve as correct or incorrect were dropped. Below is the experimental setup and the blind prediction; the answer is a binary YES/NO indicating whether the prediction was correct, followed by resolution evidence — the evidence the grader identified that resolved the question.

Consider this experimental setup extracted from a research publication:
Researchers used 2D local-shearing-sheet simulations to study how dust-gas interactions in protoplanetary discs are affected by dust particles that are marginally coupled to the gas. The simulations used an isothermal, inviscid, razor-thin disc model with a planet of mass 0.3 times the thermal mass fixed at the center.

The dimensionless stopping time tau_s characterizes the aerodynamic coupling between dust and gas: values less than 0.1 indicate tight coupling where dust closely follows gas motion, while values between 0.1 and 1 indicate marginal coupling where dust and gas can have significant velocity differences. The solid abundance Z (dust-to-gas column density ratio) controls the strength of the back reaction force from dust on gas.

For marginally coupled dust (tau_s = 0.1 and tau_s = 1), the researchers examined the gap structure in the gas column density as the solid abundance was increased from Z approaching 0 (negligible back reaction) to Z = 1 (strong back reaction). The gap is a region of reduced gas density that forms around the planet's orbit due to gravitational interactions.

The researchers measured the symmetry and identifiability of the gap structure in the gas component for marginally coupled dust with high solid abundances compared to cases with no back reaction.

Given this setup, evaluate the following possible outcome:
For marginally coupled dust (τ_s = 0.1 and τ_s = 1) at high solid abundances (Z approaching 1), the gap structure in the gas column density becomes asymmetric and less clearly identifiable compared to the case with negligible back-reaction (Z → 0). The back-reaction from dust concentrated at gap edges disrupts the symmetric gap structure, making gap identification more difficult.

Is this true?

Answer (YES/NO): YES